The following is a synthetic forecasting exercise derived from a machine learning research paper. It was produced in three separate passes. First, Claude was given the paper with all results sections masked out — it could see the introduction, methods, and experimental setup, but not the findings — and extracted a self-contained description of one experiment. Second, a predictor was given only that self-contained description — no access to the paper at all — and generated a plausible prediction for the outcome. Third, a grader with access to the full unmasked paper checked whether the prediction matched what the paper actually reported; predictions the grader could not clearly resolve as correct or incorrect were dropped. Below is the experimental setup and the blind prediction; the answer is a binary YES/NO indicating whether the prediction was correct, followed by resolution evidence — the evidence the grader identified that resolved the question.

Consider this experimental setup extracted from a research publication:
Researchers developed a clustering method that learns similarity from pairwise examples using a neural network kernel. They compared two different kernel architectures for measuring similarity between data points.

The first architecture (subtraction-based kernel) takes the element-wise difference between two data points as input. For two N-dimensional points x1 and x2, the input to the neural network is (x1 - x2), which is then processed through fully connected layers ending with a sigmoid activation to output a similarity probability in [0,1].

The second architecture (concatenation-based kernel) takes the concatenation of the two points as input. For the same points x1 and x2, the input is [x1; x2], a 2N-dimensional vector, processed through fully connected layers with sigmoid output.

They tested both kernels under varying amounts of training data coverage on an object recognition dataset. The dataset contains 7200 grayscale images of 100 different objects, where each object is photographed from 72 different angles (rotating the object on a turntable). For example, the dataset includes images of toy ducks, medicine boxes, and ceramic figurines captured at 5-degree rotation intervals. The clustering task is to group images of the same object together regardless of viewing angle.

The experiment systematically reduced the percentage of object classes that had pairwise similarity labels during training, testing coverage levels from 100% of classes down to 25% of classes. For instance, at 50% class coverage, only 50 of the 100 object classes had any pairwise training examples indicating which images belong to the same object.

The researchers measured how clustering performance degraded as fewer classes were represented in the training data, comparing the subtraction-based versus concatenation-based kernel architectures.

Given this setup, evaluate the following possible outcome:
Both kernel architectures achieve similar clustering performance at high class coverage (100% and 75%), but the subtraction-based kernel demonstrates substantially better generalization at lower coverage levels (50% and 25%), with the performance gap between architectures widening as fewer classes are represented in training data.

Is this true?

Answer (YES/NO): NO